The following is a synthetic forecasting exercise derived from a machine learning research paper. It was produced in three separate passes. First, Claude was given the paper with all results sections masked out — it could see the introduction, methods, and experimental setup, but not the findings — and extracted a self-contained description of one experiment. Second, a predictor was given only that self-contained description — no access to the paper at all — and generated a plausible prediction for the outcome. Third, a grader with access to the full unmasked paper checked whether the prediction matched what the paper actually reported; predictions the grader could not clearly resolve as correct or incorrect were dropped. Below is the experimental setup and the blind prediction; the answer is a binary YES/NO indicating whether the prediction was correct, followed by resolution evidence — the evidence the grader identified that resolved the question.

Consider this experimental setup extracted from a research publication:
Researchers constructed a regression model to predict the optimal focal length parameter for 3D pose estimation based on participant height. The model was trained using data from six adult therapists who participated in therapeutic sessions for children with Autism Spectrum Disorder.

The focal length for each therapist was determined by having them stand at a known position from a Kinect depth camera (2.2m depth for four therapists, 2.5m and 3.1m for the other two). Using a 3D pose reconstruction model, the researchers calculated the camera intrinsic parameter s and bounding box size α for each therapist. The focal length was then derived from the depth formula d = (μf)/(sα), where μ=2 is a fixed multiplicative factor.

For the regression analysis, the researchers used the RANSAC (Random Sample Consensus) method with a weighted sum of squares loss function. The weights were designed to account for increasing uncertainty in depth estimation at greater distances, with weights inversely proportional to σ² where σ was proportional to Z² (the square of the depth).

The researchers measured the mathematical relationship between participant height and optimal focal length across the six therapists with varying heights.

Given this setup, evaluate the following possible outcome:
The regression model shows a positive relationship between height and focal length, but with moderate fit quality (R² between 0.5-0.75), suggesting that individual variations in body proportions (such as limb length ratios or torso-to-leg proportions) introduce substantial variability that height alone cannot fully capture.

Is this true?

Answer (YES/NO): NO